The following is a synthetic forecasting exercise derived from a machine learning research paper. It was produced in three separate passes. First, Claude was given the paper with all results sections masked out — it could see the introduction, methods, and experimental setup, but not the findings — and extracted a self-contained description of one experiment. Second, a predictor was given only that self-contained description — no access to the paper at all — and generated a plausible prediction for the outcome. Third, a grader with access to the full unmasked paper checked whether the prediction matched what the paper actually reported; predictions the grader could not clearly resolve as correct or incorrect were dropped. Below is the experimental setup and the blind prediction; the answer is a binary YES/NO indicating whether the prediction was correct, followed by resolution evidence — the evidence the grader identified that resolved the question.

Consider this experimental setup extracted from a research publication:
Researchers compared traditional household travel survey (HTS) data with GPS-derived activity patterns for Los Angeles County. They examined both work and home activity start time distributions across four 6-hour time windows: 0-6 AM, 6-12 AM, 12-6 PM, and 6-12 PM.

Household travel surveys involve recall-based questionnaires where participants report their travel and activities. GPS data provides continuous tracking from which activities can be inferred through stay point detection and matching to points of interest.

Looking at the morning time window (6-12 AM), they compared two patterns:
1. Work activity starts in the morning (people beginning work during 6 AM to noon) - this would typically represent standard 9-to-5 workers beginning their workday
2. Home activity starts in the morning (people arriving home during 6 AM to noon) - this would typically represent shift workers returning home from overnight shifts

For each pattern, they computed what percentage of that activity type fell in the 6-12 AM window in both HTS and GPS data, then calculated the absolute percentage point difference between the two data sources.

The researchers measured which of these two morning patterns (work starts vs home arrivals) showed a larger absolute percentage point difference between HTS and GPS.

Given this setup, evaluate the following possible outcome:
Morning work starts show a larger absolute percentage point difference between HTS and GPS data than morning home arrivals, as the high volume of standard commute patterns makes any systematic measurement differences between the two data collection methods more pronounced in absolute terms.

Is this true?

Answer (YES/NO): NO